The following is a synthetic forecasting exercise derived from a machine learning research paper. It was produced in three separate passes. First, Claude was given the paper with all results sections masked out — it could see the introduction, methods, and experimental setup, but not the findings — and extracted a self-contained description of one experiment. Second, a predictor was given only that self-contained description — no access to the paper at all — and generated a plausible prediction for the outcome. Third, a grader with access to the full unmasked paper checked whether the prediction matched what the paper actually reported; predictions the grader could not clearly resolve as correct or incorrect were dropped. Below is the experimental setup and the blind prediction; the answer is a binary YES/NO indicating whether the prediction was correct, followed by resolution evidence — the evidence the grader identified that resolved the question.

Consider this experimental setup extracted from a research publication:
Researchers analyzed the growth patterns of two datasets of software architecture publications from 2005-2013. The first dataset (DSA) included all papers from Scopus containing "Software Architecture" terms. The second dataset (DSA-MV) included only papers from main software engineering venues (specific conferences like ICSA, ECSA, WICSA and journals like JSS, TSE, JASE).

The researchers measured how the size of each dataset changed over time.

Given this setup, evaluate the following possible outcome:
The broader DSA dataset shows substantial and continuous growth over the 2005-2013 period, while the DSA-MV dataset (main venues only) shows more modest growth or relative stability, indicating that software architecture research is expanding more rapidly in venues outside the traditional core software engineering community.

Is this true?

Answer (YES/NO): NO